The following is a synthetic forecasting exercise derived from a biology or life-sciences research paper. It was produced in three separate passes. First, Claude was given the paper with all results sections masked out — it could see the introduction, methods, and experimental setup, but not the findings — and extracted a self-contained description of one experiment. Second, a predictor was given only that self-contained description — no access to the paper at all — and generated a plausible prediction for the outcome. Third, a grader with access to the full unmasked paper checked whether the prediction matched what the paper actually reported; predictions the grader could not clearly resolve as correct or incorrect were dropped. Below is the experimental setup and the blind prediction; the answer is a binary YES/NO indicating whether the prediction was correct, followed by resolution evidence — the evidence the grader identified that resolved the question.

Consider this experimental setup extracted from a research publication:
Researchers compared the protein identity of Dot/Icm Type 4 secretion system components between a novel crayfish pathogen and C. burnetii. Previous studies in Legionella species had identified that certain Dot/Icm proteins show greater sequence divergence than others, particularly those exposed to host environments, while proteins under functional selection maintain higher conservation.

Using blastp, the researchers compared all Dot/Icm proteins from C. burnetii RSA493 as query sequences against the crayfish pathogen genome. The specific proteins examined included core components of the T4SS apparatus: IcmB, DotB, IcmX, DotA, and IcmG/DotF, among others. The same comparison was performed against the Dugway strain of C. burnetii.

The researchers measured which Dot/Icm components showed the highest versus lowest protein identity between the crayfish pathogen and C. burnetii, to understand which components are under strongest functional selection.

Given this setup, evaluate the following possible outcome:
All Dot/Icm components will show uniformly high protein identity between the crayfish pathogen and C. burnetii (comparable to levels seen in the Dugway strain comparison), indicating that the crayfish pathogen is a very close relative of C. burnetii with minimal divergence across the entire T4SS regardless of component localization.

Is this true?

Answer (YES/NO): NO